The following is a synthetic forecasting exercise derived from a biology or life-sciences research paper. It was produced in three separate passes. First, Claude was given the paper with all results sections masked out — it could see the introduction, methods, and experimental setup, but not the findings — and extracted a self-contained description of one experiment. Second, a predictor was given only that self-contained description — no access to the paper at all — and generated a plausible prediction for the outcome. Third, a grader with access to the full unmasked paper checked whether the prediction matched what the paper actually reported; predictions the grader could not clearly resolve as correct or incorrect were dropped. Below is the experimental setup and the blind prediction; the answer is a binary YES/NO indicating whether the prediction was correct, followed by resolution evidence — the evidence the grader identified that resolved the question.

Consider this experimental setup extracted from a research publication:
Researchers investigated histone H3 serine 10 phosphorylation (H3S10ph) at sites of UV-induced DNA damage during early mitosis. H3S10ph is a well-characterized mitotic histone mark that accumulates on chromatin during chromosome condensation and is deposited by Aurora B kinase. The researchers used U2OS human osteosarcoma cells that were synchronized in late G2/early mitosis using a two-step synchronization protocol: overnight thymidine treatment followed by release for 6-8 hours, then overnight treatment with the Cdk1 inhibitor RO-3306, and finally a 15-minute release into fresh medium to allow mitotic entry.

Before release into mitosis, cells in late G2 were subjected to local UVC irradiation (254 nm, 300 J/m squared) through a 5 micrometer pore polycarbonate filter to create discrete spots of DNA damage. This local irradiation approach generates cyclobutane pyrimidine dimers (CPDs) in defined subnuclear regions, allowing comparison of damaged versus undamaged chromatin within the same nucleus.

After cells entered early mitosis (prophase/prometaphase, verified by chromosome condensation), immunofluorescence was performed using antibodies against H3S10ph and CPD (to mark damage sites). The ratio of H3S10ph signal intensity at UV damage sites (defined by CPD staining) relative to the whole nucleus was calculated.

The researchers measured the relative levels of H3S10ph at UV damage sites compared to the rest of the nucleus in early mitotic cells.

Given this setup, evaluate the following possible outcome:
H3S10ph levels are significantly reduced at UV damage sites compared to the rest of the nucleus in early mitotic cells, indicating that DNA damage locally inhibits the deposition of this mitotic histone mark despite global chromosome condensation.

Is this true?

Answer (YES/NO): YES